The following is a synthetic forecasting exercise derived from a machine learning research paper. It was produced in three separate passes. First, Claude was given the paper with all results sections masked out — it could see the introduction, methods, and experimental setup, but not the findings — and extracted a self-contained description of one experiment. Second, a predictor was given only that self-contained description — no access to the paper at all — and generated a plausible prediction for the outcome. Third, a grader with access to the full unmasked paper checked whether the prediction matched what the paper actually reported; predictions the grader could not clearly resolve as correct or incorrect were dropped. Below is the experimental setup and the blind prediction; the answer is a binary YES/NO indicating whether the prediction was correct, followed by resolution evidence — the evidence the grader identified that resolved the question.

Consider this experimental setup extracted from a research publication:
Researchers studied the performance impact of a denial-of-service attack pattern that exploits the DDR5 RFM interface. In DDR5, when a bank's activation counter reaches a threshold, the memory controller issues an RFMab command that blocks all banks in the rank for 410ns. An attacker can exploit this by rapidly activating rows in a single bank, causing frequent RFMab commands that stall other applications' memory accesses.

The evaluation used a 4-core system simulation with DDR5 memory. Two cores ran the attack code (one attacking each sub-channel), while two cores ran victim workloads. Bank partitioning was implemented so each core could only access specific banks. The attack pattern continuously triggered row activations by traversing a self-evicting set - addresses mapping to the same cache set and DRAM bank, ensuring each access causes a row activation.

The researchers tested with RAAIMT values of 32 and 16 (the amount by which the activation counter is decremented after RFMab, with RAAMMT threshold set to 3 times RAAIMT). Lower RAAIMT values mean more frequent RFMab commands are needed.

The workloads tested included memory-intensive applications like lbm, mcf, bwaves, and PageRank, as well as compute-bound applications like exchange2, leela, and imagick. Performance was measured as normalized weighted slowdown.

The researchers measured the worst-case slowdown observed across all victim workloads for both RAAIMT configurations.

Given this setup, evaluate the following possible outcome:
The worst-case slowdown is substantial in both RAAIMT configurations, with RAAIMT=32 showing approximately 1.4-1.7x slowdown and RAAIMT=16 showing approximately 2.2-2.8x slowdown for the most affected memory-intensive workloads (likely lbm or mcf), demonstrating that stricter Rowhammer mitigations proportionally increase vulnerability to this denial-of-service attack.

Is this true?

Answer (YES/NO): NO